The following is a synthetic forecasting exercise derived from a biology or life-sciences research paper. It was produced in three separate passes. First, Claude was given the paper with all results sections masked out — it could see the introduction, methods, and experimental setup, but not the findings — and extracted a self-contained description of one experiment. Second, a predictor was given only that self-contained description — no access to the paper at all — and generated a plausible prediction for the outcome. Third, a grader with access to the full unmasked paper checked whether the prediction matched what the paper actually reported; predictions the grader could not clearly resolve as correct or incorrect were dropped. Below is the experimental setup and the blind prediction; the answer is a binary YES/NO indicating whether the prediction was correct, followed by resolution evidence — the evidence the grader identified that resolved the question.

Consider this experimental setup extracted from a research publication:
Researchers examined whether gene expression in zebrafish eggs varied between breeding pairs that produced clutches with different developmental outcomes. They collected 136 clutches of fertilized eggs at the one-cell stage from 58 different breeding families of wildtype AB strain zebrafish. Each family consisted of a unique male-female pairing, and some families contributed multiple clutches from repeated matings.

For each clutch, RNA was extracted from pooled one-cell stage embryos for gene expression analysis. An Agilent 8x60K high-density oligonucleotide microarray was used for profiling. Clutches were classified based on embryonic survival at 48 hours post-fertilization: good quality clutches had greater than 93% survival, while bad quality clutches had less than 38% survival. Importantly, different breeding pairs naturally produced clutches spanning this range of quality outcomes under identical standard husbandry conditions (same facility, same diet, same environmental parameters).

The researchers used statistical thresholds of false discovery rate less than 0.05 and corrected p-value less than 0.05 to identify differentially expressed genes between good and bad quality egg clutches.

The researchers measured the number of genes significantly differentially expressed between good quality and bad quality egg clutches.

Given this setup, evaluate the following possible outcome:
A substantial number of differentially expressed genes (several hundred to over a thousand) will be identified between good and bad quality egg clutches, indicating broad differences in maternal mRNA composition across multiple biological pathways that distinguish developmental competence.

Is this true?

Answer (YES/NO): NO